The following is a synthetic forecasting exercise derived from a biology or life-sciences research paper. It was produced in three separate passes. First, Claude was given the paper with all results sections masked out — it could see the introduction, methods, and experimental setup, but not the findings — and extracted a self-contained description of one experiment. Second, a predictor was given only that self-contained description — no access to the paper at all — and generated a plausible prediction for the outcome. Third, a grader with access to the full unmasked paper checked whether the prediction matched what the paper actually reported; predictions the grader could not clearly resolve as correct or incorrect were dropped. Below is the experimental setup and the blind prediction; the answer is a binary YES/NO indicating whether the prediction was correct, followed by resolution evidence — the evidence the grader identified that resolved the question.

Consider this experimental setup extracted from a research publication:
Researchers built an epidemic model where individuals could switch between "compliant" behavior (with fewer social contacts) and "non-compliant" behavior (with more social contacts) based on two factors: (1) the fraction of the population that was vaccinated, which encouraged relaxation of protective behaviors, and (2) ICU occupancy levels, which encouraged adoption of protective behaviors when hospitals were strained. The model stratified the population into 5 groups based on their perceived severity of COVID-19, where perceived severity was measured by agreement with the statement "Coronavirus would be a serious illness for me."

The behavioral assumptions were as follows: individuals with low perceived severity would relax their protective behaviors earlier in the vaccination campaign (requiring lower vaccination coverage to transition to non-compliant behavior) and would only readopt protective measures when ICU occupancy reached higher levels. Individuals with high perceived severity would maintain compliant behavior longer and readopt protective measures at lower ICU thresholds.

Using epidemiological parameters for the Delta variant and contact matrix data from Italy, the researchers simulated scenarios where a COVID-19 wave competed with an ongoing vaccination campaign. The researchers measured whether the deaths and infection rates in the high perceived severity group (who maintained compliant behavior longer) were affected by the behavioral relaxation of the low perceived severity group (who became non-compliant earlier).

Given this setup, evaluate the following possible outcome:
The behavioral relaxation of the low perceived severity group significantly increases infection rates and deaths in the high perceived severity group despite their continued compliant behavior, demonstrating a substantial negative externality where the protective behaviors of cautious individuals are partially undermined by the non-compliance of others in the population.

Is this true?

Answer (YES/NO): YES